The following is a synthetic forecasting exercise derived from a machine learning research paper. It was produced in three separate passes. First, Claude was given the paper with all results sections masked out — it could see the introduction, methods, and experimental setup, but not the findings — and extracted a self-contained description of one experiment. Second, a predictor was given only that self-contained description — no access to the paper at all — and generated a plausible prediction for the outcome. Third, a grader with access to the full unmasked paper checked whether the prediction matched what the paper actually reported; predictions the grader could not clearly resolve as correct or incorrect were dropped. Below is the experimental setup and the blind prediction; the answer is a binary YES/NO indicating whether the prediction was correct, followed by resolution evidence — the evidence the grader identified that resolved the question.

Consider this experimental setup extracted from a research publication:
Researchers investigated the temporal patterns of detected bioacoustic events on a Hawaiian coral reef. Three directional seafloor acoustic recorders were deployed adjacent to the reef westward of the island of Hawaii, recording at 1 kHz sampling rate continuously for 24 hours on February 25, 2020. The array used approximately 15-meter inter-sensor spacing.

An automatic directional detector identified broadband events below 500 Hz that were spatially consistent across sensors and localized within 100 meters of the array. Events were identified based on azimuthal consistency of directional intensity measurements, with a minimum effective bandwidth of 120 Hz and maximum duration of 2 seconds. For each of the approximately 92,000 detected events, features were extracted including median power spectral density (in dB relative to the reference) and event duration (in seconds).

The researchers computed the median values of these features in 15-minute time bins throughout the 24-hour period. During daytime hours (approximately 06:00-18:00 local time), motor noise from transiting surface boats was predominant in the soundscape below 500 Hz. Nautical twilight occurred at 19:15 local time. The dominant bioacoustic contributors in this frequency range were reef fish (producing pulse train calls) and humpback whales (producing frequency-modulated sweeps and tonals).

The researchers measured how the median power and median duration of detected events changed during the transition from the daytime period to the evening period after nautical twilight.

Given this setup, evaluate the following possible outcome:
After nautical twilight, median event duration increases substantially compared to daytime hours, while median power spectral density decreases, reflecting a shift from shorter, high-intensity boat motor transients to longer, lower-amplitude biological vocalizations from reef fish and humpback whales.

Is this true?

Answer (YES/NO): NO